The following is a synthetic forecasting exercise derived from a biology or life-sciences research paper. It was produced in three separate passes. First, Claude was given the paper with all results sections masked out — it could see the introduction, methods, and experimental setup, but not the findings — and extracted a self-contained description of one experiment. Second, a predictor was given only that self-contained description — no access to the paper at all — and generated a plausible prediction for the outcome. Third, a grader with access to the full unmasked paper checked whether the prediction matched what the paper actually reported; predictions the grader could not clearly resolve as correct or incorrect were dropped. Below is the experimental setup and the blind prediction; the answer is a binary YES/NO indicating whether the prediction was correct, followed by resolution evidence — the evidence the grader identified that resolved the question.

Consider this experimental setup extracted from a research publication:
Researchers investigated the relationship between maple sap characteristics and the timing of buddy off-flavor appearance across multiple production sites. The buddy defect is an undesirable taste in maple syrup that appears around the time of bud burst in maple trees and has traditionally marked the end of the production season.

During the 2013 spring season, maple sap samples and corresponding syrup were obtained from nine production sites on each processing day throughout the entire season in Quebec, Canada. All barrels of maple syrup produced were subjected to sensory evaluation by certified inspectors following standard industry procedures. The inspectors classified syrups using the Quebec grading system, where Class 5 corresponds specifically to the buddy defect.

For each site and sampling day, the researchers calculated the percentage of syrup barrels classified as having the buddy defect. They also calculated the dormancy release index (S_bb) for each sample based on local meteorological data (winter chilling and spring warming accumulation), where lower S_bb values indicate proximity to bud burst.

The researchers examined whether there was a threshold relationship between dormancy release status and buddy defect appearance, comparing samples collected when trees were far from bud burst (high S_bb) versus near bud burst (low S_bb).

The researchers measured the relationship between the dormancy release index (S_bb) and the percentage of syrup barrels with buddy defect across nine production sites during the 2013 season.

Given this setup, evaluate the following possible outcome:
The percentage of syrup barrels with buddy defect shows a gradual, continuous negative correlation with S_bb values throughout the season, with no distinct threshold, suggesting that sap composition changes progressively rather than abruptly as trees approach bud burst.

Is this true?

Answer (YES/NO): NO